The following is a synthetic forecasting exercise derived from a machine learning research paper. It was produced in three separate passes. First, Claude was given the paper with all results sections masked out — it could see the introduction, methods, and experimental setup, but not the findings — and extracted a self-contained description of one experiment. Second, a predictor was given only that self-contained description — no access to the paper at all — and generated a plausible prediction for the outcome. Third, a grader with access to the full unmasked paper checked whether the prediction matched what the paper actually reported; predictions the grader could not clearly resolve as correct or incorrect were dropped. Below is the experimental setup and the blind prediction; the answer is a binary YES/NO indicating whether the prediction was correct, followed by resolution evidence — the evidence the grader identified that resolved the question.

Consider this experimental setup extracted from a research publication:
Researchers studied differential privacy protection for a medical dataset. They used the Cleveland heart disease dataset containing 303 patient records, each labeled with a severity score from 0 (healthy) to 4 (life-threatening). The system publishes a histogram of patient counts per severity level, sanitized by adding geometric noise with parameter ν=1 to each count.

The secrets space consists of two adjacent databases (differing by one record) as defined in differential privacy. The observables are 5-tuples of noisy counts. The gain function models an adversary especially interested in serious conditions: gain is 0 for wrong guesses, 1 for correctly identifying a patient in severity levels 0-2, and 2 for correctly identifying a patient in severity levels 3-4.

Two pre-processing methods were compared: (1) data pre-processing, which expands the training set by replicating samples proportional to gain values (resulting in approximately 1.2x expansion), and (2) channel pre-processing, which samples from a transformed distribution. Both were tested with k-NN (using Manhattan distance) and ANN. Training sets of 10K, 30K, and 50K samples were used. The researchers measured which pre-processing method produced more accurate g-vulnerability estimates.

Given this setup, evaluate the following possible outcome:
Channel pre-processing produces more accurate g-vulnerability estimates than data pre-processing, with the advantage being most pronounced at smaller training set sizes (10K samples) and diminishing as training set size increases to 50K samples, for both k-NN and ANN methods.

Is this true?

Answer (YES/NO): NO